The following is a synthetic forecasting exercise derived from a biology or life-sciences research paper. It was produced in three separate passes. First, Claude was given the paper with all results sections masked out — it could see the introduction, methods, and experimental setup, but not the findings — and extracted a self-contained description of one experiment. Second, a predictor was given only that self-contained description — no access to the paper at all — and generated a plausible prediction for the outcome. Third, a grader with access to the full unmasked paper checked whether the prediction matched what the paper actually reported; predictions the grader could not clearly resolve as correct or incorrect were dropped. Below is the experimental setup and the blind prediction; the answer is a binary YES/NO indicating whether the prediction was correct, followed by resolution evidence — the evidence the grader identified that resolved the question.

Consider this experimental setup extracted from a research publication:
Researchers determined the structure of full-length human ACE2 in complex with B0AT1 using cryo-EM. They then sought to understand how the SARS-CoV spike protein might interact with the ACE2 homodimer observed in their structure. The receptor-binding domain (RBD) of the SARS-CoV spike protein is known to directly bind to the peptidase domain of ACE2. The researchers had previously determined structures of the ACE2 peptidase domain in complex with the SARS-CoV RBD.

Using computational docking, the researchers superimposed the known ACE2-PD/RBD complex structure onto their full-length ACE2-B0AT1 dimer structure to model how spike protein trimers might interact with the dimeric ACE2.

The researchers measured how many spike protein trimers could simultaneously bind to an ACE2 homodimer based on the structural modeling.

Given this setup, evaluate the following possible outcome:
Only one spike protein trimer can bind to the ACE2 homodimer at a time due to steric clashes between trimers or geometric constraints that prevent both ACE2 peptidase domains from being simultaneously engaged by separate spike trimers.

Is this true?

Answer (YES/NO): NO